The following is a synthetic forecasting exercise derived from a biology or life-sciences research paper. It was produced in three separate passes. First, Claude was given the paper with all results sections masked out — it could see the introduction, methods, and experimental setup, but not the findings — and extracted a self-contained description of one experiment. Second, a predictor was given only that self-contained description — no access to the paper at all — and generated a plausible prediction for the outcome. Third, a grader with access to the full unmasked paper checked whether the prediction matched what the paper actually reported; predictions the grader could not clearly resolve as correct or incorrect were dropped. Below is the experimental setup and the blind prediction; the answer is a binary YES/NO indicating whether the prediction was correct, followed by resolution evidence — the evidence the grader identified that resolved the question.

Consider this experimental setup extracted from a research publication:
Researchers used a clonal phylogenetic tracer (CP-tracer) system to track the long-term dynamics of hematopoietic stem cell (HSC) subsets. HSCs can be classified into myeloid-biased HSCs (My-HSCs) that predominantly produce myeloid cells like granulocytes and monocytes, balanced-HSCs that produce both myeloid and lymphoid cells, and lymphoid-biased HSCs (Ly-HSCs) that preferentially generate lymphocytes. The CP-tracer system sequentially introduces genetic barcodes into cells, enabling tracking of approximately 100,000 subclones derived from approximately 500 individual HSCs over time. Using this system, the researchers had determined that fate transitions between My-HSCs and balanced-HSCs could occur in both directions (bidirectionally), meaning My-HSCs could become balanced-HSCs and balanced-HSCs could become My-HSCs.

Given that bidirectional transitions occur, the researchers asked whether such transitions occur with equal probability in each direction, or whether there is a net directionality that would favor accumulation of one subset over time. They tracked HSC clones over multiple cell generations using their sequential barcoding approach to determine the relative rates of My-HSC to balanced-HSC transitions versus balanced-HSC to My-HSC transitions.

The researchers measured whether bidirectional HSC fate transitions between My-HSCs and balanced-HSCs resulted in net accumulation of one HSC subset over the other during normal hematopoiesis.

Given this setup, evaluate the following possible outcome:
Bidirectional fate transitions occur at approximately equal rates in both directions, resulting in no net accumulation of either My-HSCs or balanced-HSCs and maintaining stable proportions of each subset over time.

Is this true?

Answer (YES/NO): NO